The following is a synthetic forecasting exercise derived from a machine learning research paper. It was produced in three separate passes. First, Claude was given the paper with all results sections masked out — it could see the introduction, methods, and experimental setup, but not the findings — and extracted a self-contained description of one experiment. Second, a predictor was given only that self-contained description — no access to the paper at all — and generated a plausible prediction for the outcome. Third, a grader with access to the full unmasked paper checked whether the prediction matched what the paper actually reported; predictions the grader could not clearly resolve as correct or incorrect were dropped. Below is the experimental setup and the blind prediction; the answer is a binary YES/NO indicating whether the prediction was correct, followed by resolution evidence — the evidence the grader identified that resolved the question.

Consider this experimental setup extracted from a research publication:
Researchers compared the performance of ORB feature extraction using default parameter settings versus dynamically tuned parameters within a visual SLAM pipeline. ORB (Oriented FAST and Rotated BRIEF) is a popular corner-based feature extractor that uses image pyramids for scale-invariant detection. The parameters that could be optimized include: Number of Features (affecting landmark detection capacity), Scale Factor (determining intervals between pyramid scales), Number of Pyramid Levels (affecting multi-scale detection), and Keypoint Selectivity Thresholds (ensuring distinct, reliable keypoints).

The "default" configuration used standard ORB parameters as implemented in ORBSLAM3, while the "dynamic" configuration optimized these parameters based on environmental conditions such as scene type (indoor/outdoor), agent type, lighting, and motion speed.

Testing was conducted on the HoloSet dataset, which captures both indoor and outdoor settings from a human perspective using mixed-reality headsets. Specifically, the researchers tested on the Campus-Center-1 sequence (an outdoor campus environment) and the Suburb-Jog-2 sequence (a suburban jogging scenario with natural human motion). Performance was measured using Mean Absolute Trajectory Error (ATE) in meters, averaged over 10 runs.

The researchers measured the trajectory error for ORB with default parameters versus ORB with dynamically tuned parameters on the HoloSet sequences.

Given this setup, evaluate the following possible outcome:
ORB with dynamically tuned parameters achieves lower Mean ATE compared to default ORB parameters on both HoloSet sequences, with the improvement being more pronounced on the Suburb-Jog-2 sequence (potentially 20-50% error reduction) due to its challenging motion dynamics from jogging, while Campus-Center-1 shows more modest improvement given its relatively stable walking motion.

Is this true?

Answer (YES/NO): NO